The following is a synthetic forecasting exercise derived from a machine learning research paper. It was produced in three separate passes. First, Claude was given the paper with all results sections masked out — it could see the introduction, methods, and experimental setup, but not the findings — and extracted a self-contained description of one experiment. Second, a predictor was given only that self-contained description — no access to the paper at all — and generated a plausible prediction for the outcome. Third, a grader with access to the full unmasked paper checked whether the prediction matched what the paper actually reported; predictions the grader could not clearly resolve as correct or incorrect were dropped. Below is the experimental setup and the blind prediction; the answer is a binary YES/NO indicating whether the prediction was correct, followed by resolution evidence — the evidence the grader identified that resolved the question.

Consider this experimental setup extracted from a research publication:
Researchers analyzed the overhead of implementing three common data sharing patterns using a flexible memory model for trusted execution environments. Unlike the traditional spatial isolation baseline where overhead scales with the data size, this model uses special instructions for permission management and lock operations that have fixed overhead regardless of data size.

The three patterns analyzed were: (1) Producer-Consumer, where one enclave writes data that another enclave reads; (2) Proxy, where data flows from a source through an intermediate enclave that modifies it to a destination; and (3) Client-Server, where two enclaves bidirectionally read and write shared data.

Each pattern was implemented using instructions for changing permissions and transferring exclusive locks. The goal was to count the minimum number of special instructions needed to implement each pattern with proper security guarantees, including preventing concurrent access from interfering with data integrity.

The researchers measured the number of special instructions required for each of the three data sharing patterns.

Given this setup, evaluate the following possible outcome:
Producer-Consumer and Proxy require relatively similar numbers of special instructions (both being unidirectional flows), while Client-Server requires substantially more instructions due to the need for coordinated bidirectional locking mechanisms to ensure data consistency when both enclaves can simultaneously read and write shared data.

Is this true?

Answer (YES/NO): NO